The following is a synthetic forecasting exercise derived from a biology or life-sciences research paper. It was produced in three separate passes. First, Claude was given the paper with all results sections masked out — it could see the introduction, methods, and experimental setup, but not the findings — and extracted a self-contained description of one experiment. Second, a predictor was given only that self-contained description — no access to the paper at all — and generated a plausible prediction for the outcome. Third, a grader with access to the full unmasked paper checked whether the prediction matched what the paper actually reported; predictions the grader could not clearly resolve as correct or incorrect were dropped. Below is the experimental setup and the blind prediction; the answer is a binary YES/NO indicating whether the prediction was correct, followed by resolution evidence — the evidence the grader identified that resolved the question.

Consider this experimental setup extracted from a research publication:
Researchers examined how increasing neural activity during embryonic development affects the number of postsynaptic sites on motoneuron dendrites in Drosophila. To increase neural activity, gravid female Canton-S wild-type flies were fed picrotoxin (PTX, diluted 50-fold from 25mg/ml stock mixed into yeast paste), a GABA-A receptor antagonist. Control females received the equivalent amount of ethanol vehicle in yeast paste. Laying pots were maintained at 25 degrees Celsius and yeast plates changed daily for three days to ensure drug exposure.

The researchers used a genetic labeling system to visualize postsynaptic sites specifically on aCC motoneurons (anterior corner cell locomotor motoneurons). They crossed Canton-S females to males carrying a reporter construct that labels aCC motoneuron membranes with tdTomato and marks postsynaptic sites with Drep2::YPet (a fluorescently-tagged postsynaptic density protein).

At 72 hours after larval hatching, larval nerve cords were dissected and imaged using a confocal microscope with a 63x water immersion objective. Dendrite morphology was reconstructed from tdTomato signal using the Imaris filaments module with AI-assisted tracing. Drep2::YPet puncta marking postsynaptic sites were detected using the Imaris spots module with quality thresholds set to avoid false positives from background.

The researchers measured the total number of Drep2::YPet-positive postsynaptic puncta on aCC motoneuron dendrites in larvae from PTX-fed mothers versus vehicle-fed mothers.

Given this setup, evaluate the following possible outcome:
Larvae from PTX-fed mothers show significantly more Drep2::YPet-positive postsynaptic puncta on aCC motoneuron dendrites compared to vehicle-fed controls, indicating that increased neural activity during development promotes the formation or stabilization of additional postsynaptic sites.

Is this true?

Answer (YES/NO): NO